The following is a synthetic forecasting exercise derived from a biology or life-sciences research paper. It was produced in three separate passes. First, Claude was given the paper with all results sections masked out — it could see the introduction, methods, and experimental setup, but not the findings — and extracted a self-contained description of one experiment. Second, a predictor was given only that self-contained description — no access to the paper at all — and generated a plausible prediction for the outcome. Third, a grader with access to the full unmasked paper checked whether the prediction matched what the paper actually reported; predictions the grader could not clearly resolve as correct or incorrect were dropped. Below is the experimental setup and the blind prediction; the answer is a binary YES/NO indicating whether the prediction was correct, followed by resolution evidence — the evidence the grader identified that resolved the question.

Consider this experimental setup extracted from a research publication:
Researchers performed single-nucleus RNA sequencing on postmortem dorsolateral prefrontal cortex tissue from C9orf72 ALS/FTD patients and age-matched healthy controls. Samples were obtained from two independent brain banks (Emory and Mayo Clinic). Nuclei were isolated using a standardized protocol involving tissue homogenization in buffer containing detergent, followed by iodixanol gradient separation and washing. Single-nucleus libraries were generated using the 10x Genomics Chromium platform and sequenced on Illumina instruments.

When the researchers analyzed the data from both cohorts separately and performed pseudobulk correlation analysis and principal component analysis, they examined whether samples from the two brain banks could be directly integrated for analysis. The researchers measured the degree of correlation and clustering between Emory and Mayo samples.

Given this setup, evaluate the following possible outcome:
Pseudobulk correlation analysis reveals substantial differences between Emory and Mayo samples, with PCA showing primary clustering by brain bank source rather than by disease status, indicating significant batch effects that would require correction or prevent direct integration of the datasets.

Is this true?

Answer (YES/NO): YES